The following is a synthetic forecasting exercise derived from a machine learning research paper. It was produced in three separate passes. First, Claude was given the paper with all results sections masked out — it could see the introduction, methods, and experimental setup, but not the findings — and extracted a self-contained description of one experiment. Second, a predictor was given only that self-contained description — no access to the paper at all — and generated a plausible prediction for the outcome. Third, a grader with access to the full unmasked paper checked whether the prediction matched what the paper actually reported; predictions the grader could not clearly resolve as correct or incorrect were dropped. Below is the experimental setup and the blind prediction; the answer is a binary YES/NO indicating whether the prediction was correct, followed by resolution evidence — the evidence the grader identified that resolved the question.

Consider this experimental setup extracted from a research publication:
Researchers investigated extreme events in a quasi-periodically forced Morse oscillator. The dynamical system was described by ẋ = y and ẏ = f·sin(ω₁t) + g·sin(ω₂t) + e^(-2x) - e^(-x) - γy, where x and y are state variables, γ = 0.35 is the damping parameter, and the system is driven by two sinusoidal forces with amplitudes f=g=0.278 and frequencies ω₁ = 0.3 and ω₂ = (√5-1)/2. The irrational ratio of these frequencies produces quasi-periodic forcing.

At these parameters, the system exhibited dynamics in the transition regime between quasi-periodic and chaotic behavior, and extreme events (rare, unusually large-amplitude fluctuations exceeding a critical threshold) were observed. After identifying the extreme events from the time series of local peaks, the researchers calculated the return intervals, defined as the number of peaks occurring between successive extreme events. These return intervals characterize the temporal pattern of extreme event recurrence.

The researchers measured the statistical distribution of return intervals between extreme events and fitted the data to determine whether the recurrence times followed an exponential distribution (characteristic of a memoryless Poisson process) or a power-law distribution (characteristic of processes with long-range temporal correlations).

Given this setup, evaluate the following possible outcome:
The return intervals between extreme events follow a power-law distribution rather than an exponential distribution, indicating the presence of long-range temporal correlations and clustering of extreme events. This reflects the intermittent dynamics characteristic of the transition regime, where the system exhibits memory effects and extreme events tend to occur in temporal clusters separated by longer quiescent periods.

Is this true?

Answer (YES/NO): YES